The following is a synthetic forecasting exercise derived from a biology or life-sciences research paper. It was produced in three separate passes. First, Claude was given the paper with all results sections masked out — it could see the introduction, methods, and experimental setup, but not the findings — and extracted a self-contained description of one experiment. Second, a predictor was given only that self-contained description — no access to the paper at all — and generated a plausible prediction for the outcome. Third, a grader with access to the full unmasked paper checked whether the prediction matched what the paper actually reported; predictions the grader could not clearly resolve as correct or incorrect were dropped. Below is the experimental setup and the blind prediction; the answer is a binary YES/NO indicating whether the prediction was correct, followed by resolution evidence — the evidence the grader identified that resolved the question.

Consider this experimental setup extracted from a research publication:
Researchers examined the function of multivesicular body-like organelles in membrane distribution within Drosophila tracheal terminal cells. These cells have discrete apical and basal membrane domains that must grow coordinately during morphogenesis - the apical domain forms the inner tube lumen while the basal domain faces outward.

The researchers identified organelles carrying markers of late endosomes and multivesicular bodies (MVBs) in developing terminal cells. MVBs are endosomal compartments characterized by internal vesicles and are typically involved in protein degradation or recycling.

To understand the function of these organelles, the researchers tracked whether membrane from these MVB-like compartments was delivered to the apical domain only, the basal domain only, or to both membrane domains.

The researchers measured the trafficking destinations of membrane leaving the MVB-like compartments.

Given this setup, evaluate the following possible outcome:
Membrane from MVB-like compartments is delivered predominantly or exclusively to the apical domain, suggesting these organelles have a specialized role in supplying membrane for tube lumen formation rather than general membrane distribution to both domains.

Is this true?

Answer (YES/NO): NO